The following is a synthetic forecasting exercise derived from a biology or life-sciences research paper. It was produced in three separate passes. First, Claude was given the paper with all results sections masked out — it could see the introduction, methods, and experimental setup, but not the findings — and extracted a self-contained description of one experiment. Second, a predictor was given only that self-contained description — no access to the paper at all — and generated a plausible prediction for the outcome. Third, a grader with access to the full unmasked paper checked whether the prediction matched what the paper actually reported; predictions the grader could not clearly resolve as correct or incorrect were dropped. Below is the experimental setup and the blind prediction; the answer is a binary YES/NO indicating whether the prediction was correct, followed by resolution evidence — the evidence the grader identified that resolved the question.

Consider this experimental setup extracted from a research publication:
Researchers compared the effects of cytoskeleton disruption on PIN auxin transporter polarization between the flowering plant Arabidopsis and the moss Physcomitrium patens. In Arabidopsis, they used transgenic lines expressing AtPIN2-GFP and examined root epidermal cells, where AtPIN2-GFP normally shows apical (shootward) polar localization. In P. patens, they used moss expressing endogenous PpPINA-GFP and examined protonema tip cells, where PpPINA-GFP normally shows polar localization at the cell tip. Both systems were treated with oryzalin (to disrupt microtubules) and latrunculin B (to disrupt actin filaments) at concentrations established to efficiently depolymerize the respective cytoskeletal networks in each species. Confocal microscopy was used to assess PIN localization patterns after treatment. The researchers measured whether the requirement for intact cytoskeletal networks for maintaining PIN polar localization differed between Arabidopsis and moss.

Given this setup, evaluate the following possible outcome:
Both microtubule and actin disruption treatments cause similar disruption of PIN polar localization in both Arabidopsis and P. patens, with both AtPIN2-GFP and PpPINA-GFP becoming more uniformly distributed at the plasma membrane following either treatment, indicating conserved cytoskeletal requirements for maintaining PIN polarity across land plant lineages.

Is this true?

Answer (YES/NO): NO